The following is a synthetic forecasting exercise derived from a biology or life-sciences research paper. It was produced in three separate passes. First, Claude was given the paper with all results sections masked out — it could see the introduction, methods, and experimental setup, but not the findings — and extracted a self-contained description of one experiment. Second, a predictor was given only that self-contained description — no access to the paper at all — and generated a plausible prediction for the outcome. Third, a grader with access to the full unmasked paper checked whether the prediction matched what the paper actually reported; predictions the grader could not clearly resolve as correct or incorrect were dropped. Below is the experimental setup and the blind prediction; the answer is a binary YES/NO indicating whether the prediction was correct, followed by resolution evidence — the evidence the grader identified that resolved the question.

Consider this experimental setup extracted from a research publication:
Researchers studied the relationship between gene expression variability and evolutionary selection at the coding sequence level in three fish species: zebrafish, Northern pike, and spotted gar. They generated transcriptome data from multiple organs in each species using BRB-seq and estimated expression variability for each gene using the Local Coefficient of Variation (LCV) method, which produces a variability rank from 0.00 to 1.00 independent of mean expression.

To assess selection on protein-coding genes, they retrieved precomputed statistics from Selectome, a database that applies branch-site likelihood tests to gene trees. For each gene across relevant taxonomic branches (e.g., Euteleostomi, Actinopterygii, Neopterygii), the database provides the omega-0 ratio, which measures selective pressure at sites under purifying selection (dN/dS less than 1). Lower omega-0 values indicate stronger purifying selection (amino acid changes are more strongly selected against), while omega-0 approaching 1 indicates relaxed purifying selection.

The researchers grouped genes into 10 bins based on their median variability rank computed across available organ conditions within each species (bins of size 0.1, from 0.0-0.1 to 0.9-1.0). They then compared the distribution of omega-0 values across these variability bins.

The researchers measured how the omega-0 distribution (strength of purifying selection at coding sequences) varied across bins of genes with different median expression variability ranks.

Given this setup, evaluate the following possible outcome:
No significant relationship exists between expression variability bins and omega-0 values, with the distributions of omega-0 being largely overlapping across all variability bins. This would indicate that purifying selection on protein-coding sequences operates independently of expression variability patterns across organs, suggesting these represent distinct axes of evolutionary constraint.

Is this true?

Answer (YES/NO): NO